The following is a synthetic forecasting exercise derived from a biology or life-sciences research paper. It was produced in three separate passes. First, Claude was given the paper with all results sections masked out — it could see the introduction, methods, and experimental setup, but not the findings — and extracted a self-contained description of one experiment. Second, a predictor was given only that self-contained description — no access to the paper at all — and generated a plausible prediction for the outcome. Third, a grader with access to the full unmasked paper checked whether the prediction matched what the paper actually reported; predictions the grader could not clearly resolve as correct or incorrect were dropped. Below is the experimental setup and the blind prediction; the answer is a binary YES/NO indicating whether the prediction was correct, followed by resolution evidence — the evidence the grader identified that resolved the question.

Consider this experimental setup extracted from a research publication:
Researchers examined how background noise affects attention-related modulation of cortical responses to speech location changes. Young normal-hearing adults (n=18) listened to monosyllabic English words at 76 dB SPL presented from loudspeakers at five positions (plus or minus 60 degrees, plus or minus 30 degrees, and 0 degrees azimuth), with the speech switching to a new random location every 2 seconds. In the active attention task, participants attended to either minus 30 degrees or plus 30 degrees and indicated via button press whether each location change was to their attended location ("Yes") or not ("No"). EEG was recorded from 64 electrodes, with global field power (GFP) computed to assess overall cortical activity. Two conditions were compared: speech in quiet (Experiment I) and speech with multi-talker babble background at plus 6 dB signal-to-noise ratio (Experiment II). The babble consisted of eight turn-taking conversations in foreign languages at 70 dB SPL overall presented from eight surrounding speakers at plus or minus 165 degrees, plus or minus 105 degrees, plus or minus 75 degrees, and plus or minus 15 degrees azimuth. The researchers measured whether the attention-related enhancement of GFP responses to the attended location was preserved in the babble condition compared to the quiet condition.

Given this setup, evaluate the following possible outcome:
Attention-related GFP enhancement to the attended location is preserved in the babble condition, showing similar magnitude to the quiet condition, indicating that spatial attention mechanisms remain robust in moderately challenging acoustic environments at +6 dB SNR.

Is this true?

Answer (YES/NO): NO